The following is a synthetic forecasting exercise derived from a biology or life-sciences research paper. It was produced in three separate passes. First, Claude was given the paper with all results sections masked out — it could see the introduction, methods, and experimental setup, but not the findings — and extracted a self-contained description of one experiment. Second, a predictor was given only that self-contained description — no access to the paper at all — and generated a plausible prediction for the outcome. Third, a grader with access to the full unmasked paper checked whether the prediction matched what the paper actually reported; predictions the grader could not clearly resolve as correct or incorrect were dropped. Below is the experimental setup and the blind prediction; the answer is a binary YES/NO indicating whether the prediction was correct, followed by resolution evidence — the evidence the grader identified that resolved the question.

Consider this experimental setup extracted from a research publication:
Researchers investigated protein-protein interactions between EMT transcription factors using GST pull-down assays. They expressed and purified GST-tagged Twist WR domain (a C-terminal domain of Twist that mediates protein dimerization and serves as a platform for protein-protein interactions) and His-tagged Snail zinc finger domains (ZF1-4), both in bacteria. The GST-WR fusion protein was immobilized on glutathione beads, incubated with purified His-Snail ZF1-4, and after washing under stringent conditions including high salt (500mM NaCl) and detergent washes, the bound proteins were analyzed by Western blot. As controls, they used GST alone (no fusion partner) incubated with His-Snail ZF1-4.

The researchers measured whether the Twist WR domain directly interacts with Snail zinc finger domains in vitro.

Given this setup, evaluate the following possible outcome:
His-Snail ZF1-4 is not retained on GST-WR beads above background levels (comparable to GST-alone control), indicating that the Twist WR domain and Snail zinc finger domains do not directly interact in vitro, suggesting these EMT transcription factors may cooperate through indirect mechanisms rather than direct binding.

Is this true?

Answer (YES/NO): NO